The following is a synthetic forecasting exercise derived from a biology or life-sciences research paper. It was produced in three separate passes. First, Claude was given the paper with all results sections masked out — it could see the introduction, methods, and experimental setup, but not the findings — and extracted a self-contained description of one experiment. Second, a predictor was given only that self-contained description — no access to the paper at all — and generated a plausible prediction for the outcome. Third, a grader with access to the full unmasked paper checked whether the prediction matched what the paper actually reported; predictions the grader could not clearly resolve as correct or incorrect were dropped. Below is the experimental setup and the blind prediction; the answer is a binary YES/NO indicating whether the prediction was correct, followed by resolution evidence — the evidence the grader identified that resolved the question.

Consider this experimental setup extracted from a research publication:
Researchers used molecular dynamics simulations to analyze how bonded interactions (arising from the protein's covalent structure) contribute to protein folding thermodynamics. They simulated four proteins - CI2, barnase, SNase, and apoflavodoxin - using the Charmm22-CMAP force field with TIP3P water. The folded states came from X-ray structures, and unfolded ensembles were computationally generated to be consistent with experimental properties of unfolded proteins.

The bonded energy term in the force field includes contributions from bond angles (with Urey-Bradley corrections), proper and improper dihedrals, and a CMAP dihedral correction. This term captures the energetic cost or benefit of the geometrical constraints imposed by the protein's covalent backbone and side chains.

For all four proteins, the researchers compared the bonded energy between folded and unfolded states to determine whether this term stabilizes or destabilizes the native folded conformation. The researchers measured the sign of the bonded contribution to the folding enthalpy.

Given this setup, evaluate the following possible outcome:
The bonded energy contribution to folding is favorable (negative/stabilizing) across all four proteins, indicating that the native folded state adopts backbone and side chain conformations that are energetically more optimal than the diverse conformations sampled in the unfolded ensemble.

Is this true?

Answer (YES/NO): NO